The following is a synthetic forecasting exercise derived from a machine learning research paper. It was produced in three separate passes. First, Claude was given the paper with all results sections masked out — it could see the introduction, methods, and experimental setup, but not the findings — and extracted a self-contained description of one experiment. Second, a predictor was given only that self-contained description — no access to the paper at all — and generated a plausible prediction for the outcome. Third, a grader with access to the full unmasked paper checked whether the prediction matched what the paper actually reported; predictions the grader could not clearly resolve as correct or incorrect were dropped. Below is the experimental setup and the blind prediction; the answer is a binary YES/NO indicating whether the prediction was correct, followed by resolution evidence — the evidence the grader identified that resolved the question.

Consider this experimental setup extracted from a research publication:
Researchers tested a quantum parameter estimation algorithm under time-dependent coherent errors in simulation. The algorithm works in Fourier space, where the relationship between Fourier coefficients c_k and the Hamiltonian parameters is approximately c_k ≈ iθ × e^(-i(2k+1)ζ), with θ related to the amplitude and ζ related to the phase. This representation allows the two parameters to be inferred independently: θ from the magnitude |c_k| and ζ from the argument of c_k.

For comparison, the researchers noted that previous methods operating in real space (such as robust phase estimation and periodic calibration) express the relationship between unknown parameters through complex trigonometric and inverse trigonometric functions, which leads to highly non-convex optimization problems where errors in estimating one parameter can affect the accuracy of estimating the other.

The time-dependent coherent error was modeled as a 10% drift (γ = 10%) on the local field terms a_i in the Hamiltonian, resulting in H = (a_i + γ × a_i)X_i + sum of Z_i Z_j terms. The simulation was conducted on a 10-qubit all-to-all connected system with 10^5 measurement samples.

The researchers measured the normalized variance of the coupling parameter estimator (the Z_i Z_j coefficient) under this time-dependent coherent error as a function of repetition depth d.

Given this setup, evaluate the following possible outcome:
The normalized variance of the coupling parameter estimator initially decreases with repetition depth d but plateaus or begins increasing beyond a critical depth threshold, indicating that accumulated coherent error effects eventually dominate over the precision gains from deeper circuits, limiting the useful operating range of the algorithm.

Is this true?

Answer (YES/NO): NO